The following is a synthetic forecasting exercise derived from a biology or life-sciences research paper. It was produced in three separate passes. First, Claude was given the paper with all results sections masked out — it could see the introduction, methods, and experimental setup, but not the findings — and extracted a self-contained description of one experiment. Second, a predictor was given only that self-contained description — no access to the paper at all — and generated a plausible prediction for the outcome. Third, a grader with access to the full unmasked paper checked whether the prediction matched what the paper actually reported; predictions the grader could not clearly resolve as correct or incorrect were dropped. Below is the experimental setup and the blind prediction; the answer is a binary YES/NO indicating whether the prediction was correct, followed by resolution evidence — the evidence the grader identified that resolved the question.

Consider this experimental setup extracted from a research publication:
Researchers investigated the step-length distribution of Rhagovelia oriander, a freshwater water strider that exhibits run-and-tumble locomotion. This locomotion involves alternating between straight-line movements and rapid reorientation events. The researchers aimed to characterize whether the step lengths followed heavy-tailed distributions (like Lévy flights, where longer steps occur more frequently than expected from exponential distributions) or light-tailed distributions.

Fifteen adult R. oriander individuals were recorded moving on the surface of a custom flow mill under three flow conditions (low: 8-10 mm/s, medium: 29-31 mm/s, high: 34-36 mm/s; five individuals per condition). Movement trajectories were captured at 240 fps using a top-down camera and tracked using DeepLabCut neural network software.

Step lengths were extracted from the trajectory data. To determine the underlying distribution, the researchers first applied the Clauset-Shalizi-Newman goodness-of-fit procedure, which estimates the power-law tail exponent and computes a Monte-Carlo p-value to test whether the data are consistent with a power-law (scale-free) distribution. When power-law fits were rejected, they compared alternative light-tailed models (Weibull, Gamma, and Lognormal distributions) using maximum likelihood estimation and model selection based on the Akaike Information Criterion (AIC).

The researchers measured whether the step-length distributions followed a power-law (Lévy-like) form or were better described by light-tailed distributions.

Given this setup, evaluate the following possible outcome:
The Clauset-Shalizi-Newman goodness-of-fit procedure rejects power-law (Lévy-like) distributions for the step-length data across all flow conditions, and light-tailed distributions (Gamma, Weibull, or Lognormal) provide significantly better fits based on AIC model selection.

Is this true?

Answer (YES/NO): YES